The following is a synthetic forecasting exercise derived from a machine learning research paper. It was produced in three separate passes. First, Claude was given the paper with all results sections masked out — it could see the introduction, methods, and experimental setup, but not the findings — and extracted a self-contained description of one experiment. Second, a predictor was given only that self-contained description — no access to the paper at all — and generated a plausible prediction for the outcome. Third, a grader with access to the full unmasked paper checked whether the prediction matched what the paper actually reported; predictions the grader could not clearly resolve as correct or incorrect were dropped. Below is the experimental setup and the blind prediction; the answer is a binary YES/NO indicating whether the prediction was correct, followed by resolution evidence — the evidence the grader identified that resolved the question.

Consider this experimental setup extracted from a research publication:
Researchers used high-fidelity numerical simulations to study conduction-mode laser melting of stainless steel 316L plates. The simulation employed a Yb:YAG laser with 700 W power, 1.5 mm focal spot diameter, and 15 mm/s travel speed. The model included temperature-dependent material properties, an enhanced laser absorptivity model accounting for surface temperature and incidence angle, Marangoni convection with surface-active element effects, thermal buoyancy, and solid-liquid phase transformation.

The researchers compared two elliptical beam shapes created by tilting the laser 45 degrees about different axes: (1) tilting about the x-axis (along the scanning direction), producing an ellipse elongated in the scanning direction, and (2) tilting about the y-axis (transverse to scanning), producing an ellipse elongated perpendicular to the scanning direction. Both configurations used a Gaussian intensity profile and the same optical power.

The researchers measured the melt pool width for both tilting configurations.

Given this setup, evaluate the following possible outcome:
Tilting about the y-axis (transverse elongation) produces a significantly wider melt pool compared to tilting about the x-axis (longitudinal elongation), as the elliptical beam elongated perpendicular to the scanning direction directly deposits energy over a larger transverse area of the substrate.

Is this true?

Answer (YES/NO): YES